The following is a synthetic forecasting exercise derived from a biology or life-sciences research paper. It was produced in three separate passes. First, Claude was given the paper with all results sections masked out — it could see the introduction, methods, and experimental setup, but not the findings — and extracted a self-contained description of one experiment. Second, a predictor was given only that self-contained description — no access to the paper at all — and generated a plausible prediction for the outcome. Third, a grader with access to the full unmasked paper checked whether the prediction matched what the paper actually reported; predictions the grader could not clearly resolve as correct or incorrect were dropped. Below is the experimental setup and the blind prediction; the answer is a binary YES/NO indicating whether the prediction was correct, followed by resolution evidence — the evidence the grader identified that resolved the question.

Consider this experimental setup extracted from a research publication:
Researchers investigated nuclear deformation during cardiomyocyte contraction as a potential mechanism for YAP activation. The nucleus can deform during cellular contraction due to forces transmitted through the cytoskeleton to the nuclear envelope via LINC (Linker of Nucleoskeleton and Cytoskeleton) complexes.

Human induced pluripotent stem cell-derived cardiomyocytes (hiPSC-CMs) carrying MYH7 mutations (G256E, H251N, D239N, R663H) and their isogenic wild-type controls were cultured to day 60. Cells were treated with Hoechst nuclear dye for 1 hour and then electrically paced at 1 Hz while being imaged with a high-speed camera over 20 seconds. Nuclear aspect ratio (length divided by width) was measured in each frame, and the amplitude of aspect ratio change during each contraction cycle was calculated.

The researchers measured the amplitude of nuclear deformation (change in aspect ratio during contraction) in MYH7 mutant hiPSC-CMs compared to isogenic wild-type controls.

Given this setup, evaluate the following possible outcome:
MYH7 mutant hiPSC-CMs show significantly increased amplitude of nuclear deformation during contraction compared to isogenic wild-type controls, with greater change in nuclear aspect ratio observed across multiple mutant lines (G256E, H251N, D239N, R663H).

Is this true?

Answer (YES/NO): YES